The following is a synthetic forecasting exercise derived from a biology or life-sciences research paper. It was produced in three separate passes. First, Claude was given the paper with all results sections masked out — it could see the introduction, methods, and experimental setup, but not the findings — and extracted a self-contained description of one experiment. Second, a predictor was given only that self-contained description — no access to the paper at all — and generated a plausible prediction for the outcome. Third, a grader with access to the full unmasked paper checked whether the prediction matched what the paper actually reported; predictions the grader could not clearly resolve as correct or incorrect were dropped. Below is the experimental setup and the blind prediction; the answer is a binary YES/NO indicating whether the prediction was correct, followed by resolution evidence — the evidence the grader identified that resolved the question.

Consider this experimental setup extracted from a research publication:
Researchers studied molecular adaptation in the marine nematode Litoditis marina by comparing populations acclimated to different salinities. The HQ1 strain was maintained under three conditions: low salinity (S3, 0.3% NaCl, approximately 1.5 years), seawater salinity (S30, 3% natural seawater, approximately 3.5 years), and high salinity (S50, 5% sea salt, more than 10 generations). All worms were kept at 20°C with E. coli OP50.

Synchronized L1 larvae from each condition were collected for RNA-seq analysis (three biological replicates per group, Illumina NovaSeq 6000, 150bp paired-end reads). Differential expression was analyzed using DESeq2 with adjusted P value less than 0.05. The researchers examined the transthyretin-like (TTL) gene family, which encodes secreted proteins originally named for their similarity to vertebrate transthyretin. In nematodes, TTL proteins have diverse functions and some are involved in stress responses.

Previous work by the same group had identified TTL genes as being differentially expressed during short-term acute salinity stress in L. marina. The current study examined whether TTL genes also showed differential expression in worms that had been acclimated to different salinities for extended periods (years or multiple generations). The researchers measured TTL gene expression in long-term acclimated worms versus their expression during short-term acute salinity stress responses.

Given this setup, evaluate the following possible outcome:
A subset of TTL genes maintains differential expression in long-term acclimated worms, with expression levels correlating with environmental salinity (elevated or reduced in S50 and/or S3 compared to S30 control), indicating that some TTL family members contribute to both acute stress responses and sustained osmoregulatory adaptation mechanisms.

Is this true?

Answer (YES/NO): YES